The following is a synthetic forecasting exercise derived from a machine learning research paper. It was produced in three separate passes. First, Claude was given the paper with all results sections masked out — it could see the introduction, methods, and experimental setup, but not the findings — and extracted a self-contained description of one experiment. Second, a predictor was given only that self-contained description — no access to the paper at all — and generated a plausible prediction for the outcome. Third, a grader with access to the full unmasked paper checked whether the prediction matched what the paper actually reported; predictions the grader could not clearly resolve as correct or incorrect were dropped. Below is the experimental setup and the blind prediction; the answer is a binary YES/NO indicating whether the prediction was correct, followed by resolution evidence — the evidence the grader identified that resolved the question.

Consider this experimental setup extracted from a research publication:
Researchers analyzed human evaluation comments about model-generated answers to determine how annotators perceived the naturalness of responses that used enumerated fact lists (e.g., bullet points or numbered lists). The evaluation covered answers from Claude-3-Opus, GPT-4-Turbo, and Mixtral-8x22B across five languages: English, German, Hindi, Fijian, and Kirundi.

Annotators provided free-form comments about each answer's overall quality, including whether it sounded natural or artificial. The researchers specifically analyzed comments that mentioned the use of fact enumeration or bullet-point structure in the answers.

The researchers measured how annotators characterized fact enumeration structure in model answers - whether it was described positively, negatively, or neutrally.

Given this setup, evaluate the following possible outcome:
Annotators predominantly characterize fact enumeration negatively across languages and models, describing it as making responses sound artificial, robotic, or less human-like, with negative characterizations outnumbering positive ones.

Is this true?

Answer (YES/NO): NO